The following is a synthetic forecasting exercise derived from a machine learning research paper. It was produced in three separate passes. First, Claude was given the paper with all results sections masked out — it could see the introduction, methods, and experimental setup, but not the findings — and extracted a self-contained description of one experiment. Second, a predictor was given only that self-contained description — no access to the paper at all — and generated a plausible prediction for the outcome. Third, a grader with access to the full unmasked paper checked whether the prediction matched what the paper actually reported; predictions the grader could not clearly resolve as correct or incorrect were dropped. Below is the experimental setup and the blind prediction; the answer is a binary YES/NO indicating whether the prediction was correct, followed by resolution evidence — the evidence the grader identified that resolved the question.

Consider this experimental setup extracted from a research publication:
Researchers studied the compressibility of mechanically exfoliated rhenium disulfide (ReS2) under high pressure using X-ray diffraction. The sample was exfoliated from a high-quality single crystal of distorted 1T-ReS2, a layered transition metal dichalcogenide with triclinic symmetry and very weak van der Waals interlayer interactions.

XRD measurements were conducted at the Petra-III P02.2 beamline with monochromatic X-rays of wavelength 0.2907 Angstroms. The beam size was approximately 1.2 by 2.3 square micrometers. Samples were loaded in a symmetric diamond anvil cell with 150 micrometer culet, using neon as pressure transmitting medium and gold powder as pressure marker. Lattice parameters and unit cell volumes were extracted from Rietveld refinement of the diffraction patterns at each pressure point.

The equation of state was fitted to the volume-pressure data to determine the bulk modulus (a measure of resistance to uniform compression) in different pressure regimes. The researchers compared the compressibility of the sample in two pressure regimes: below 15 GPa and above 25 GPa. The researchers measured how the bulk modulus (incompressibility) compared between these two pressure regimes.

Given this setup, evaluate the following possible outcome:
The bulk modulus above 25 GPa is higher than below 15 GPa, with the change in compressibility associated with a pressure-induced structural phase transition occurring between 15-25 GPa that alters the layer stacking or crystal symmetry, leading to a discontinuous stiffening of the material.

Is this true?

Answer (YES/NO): NO